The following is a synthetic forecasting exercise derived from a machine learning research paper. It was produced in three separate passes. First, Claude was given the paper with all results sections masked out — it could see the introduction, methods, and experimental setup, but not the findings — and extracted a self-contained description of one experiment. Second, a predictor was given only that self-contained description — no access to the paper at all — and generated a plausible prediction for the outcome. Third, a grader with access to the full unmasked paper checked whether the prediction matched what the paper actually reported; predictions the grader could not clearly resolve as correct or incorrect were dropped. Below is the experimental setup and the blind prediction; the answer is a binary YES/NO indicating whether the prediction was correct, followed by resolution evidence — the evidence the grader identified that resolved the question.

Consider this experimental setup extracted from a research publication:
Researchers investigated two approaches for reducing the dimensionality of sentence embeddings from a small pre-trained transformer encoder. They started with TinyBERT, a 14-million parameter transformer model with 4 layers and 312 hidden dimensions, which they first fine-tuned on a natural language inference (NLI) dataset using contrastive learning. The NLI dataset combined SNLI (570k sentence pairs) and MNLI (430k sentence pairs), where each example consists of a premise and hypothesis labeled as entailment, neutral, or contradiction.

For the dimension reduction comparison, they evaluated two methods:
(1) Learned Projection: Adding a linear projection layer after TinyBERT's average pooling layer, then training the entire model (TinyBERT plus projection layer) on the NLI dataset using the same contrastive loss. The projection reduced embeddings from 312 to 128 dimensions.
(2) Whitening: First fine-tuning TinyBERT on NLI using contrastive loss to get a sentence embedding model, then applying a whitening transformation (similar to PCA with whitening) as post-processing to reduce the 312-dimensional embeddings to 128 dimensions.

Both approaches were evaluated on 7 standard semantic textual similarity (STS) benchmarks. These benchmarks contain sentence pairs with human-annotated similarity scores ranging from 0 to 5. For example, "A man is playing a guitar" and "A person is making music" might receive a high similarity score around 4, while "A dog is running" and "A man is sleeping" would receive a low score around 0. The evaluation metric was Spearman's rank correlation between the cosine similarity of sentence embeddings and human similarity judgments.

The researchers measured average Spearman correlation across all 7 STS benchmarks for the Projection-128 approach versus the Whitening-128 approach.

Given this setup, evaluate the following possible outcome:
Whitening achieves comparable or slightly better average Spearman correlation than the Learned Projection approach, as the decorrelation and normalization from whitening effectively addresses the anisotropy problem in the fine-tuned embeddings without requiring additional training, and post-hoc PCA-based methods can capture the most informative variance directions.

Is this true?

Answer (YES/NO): YES